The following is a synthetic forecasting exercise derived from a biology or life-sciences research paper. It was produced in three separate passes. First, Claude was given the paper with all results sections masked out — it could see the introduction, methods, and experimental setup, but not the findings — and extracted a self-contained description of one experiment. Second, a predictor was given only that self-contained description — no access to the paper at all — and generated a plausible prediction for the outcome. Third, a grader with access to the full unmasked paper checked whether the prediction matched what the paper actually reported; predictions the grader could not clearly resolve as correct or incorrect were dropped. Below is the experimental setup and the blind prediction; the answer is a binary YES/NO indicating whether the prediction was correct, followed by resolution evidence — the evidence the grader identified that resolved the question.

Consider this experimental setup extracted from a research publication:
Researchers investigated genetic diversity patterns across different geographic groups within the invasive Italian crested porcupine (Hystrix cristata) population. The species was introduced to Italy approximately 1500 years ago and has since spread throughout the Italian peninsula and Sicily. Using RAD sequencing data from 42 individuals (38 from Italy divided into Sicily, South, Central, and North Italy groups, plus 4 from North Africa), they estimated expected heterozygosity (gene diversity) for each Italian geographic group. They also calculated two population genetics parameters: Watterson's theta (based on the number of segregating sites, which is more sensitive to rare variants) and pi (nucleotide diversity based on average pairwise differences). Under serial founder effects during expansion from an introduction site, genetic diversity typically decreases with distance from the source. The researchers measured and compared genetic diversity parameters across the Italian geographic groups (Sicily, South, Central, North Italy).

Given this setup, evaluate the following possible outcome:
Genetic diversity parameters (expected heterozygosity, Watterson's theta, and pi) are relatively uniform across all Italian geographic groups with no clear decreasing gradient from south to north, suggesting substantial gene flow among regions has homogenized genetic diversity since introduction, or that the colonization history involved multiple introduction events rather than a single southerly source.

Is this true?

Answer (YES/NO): NO